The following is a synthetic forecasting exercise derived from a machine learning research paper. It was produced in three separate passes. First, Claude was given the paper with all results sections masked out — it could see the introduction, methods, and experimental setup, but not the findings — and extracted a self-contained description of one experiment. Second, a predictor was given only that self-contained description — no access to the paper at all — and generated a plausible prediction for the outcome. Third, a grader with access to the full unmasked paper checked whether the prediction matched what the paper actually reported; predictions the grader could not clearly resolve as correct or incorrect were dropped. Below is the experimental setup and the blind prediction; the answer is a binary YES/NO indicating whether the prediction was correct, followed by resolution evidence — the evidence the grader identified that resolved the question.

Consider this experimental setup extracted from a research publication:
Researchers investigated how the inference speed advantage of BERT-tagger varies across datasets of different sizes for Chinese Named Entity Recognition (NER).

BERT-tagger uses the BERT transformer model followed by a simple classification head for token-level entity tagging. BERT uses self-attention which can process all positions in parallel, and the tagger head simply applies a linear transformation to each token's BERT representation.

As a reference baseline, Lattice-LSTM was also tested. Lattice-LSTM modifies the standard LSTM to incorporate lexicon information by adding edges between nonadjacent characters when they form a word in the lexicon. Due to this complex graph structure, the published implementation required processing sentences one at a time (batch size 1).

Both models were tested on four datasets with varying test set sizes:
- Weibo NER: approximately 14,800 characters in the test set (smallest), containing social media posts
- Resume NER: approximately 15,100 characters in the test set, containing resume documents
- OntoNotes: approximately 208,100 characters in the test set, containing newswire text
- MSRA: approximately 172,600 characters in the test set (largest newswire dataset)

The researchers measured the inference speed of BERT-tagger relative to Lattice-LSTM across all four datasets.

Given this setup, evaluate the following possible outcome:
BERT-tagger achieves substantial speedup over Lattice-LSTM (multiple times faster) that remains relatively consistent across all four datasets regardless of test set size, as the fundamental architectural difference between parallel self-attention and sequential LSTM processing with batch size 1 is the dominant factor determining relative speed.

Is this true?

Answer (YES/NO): NO